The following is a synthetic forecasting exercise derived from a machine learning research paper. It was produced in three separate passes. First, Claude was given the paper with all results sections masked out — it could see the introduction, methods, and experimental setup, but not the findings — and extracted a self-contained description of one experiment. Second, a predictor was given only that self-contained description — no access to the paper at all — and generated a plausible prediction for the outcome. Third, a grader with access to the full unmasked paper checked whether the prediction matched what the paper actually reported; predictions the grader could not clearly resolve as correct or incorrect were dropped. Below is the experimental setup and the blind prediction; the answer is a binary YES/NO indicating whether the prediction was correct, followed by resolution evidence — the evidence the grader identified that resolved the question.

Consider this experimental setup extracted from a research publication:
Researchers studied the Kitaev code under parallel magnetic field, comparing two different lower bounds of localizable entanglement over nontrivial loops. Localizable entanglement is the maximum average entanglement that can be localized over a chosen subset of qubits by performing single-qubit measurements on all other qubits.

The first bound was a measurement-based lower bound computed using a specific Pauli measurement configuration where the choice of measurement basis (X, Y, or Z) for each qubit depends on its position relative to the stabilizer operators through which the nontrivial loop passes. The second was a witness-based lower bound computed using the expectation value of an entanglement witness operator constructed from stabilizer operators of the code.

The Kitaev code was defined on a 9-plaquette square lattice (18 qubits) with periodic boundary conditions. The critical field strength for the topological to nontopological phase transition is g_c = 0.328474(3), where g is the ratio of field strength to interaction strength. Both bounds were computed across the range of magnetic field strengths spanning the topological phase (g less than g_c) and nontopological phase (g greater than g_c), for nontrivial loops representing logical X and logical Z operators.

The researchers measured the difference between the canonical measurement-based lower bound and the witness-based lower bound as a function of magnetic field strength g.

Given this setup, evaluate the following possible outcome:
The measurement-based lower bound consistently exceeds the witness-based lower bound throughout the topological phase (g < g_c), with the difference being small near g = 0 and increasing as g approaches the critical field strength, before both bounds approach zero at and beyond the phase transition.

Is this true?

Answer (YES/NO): NO